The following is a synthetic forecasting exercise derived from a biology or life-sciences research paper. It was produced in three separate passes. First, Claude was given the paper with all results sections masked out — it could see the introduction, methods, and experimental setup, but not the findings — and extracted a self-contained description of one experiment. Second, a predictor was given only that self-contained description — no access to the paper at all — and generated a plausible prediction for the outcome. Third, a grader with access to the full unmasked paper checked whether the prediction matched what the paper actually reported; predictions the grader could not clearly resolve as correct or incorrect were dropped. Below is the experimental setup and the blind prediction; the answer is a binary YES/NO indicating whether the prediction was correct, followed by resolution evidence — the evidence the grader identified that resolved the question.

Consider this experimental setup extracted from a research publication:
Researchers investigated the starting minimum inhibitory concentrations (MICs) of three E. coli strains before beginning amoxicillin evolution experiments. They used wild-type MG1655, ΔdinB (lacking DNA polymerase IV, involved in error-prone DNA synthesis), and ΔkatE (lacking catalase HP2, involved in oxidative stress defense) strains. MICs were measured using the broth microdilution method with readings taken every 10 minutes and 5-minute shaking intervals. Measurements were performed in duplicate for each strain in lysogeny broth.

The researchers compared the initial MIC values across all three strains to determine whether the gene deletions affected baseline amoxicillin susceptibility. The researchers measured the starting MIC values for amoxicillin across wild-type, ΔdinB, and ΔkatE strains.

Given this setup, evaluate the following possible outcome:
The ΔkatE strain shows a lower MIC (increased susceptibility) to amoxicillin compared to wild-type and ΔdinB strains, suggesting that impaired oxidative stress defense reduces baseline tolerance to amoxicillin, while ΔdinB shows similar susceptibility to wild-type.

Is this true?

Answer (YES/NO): NO